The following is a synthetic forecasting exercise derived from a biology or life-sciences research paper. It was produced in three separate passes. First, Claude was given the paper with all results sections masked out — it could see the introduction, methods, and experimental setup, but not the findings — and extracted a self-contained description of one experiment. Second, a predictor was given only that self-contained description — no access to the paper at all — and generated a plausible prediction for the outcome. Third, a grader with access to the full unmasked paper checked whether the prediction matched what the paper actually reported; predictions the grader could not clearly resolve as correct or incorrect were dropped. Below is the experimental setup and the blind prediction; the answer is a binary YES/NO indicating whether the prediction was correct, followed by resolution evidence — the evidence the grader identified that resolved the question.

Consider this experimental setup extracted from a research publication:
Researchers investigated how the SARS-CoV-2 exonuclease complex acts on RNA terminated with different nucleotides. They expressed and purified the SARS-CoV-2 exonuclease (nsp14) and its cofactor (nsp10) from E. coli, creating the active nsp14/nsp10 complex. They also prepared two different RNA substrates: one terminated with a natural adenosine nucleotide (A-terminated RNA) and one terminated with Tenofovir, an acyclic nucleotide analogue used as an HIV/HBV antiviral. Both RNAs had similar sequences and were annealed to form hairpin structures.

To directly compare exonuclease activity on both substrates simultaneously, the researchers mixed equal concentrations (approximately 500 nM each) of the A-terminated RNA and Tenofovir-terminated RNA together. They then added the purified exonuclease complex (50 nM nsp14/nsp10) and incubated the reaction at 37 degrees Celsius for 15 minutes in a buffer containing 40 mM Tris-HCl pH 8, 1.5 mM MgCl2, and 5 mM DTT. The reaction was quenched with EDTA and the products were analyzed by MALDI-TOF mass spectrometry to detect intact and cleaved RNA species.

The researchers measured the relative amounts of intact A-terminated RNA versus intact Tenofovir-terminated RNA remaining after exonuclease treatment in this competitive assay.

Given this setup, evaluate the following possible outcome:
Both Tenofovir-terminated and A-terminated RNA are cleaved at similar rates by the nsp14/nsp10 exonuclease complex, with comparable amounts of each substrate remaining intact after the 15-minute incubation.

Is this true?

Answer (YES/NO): NO